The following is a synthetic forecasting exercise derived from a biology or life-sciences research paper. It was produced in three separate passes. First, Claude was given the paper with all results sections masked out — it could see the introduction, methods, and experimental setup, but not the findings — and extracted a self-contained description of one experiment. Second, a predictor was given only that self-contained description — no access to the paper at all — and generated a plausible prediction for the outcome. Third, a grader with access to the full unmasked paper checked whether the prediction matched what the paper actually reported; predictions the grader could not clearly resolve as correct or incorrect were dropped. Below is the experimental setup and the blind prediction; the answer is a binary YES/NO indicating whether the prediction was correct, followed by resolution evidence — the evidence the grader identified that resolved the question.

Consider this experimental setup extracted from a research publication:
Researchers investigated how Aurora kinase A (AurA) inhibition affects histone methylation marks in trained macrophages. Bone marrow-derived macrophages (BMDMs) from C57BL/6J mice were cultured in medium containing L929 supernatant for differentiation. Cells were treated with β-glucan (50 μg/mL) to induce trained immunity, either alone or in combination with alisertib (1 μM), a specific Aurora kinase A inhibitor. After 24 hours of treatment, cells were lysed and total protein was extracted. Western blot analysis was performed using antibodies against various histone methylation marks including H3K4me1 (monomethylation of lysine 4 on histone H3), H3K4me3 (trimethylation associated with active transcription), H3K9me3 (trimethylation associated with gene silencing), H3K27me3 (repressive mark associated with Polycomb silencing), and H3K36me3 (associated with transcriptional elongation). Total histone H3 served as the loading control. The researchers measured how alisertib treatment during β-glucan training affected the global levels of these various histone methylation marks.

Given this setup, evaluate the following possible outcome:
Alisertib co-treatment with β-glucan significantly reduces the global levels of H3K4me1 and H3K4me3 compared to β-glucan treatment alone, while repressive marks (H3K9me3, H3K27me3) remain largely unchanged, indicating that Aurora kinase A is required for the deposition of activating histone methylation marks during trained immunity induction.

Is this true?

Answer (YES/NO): NO